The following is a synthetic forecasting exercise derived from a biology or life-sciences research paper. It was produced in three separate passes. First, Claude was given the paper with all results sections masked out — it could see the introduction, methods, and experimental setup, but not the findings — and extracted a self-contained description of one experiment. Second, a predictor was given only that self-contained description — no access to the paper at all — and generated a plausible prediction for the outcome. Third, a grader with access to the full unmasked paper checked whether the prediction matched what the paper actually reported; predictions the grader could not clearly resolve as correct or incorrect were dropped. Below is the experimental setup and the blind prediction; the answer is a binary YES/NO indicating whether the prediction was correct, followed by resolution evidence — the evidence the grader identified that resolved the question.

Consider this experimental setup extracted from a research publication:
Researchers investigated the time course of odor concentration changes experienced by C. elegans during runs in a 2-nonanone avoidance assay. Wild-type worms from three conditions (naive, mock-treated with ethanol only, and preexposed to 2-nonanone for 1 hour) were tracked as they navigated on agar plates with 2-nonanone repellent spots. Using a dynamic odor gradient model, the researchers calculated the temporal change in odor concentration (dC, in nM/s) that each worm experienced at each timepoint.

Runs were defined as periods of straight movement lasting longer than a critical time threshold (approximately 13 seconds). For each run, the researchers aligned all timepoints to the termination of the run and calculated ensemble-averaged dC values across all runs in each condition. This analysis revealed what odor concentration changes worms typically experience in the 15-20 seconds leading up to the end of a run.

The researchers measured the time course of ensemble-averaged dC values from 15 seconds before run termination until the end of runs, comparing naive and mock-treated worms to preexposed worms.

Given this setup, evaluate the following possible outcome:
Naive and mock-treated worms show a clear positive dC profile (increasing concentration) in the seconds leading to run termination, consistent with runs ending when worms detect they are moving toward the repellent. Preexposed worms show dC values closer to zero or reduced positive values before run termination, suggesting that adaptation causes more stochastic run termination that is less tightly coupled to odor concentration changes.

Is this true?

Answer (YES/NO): NO